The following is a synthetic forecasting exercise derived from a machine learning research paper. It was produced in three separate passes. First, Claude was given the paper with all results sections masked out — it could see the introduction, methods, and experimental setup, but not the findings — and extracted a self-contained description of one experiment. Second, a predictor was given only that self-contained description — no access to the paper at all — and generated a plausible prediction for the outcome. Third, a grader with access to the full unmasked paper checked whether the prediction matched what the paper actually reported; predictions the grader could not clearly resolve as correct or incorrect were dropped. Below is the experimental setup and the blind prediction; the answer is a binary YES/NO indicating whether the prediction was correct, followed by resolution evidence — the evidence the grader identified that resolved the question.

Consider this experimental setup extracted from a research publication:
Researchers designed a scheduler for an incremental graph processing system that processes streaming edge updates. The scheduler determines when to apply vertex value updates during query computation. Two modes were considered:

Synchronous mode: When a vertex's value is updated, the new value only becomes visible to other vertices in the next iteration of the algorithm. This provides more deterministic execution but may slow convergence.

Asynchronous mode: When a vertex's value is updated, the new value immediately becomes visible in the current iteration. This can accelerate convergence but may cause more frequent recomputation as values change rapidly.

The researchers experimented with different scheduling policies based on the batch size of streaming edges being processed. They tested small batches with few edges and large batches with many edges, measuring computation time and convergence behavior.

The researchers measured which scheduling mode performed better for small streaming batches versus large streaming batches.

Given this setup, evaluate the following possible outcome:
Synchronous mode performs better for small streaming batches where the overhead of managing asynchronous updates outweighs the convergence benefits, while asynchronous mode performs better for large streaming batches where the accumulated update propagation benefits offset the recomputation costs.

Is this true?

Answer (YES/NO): NO